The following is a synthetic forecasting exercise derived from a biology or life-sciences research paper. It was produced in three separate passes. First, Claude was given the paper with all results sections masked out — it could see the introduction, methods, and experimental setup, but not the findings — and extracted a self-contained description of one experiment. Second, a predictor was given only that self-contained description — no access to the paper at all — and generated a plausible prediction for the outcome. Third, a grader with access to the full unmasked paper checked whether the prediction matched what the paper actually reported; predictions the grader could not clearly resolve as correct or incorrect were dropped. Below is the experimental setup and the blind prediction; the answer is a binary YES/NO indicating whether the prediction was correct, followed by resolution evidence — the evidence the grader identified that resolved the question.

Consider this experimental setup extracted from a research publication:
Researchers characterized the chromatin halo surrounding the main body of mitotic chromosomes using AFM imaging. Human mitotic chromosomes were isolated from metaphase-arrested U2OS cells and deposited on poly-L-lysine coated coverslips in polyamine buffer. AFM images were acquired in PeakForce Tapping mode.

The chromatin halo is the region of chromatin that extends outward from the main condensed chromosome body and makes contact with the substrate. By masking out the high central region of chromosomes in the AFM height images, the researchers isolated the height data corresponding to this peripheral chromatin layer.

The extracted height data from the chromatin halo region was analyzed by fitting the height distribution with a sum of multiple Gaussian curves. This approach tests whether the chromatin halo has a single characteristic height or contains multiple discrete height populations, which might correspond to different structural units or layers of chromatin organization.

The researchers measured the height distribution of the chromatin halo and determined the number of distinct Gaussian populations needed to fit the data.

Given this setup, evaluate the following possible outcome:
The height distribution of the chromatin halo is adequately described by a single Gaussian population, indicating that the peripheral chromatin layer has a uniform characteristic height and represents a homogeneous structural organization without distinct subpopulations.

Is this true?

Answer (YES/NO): NO